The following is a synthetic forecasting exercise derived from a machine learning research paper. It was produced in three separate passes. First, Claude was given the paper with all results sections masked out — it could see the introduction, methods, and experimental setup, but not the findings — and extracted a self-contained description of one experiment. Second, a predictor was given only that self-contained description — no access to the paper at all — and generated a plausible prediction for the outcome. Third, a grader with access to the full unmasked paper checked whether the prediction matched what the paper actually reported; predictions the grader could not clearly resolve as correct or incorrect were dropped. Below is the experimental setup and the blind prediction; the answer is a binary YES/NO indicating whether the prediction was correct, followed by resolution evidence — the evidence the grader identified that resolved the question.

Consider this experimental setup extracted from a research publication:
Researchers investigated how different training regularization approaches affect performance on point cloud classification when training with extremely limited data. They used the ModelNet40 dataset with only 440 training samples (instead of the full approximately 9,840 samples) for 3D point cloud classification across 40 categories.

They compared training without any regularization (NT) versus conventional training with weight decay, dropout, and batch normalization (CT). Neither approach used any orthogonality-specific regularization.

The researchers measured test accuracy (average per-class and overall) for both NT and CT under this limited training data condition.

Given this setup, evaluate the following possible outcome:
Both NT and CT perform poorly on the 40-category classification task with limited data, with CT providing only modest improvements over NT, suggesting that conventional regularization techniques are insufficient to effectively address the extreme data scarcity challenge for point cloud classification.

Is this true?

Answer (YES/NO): NO